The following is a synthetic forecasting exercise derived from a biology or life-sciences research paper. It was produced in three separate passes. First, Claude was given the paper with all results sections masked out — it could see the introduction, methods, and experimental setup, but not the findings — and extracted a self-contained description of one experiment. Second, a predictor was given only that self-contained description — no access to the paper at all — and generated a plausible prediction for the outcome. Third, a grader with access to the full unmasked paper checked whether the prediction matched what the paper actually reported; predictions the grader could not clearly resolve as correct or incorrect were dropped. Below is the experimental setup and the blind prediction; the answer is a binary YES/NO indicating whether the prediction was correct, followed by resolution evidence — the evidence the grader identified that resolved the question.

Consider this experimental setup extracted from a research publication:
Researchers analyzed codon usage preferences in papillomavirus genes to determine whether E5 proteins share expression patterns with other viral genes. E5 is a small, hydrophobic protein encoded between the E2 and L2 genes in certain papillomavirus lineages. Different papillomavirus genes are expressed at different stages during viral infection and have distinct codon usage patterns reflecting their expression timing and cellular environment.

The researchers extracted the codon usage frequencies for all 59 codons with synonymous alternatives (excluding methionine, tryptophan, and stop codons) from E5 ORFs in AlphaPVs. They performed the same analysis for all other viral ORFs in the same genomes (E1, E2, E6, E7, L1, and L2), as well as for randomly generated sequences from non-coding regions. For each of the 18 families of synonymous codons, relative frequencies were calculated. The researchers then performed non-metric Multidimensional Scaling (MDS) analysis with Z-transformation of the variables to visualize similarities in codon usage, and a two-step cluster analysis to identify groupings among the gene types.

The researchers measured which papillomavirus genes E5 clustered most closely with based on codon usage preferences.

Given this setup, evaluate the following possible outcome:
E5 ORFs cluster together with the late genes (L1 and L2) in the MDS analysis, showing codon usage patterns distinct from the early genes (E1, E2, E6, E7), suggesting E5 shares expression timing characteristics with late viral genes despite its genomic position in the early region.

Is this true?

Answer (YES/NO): NO